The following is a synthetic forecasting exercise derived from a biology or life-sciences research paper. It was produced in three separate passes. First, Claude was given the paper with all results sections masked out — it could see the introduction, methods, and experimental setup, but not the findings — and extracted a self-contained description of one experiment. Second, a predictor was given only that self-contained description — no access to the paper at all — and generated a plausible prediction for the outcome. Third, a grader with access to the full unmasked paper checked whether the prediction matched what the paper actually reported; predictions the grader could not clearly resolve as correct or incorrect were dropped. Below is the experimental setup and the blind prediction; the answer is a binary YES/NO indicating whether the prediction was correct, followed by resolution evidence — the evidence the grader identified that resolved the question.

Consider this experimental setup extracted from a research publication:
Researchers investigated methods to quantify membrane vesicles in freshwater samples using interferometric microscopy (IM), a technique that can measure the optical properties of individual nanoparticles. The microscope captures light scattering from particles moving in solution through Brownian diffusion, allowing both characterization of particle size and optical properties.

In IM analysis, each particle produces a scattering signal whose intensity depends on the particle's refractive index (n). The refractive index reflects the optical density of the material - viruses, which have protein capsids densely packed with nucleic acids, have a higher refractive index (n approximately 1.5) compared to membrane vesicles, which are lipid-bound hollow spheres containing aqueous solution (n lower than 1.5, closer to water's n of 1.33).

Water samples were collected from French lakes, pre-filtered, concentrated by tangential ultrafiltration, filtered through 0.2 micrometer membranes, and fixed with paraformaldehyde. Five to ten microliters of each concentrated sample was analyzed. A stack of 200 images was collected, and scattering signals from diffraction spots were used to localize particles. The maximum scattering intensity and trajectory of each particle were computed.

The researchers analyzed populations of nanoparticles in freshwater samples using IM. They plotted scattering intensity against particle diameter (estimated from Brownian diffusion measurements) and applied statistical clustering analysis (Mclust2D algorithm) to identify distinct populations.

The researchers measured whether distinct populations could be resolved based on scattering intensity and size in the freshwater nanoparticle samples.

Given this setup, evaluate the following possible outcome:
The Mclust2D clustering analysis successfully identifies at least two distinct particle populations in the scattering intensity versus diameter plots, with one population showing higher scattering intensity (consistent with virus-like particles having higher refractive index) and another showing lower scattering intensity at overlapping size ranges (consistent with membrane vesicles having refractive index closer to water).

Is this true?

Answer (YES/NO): YES